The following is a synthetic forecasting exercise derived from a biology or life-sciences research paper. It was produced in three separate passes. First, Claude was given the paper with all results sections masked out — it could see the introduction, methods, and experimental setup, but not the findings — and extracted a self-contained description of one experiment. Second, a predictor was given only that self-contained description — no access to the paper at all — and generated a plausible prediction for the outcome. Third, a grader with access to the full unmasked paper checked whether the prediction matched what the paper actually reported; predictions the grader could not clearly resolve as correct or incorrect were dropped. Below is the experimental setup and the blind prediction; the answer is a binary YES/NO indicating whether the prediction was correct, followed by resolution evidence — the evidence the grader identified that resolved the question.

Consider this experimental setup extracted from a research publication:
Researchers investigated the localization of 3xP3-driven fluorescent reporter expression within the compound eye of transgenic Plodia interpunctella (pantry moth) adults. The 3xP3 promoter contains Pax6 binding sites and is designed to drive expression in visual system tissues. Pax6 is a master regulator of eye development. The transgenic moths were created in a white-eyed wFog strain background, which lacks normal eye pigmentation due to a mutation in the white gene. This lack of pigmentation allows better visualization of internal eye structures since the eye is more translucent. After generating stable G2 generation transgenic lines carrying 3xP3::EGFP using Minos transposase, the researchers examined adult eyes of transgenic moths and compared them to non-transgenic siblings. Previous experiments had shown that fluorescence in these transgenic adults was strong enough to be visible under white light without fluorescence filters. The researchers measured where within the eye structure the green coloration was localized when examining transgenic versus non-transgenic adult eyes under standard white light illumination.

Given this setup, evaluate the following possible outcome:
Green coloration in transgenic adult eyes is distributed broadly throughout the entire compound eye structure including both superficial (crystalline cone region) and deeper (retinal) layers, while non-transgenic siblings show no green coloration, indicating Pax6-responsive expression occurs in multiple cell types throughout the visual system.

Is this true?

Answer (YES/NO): NO